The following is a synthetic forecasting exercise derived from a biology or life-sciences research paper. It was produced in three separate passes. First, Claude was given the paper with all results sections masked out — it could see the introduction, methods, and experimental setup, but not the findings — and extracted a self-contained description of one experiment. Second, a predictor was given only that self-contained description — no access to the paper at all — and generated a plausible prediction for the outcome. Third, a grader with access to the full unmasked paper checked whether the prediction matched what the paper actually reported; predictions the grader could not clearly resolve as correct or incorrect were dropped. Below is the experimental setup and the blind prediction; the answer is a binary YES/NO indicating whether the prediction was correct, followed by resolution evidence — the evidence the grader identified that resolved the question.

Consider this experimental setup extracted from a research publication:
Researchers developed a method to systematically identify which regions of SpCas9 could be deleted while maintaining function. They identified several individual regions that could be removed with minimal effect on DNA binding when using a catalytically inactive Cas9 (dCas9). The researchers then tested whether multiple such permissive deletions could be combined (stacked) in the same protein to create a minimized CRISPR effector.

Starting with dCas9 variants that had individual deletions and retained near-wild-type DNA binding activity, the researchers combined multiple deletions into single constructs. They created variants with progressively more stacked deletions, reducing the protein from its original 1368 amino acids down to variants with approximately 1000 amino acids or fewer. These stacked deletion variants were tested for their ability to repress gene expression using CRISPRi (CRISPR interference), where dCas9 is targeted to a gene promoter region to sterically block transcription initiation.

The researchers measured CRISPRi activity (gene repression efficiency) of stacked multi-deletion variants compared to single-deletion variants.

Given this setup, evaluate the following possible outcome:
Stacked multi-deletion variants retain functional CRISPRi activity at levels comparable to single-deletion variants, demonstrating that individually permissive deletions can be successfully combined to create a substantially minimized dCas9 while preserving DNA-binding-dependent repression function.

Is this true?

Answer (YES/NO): NO